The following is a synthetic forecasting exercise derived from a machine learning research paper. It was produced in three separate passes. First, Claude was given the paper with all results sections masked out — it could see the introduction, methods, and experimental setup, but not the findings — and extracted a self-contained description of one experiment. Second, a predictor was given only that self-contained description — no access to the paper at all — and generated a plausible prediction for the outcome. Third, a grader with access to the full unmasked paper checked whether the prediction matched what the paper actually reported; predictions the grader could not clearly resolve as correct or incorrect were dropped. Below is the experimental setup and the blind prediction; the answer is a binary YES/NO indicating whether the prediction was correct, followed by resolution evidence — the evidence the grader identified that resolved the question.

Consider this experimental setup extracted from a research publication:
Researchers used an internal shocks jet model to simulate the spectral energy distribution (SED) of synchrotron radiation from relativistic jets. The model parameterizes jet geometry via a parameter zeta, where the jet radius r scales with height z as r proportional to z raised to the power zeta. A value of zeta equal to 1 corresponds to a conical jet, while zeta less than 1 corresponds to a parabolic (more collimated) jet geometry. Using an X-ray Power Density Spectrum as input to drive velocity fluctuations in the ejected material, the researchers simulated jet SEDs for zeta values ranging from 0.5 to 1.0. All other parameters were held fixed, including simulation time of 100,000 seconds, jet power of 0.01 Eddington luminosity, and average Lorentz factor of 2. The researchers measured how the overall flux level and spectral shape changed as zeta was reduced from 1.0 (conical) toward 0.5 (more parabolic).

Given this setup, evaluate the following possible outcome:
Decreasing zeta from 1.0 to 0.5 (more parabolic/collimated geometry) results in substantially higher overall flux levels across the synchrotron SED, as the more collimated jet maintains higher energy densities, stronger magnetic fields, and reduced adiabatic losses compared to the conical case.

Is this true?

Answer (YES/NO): YES